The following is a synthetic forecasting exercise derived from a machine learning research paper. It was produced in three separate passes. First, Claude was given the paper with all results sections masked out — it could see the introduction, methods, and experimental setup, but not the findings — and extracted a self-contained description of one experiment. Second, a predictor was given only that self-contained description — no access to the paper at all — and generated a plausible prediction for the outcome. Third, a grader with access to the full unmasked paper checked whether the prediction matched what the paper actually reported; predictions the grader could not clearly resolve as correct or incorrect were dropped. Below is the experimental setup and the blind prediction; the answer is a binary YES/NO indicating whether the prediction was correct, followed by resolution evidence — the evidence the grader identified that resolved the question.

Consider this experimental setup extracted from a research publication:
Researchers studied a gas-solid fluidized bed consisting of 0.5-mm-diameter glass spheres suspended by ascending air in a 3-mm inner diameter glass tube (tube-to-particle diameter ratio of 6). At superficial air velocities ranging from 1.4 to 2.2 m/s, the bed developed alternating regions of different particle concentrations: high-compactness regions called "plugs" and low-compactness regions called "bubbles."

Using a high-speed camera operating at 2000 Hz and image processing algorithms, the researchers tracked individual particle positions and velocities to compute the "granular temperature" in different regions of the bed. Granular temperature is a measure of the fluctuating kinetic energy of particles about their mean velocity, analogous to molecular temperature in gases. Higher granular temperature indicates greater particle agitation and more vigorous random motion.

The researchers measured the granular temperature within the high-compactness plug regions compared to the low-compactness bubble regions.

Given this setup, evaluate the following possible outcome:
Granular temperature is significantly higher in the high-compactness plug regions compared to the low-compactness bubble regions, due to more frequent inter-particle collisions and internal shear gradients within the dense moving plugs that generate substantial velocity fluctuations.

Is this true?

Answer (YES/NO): NO